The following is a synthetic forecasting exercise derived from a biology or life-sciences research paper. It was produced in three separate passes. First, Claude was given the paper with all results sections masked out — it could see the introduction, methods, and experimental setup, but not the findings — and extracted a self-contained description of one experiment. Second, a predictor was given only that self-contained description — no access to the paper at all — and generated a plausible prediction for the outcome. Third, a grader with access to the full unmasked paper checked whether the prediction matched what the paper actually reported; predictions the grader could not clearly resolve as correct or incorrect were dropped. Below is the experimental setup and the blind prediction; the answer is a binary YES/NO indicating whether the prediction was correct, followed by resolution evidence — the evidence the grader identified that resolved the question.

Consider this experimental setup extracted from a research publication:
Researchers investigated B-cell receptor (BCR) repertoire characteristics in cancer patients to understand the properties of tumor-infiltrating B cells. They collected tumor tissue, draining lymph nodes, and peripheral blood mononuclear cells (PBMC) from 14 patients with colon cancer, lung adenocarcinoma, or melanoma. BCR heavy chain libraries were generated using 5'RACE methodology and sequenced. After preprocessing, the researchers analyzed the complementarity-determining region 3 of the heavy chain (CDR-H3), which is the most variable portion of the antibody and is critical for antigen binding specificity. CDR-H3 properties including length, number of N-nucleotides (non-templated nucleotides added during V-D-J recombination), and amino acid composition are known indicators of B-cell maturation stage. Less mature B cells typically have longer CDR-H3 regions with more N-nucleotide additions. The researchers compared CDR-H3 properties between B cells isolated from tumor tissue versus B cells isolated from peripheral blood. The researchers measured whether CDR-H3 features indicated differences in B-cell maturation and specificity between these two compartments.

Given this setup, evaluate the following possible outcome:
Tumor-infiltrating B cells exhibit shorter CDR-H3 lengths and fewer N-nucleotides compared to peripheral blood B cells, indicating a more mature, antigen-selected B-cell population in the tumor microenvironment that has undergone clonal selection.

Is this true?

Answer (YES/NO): NO